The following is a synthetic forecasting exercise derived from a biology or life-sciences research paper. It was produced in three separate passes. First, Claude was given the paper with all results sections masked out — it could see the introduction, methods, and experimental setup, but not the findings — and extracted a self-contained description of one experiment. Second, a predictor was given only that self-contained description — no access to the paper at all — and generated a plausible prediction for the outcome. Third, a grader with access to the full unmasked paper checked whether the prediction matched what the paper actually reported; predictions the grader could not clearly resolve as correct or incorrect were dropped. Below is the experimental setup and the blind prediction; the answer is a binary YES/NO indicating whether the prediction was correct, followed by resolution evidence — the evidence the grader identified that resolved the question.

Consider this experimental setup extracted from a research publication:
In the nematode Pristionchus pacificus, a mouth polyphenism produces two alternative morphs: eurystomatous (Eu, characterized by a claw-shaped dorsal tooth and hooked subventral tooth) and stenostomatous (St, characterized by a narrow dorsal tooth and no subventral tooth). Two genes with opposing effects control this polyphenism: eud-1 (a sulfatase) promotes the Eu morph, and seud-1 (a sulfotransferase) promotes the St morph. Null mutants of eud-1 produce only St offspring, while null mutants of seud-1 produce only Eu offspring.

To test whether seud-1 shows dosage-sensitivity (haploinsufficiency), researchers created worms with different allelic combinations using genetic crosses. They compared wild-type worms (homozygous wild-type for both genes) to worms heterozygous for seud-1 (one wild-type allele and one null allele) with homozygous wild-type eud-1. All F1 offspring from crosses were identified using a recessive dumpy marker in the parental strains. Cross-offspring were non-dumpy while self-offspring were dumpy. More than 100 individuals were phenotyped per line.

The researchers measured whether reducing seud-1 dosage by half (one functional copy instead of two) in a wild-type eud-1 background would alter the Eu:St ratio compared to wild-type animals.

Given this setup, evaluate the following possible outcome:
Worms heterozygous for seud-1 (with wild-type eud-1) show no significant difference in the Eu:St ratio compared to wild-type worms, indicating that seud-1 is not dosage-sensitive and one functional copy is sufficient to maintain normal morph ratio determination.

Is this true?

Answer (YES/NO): NO